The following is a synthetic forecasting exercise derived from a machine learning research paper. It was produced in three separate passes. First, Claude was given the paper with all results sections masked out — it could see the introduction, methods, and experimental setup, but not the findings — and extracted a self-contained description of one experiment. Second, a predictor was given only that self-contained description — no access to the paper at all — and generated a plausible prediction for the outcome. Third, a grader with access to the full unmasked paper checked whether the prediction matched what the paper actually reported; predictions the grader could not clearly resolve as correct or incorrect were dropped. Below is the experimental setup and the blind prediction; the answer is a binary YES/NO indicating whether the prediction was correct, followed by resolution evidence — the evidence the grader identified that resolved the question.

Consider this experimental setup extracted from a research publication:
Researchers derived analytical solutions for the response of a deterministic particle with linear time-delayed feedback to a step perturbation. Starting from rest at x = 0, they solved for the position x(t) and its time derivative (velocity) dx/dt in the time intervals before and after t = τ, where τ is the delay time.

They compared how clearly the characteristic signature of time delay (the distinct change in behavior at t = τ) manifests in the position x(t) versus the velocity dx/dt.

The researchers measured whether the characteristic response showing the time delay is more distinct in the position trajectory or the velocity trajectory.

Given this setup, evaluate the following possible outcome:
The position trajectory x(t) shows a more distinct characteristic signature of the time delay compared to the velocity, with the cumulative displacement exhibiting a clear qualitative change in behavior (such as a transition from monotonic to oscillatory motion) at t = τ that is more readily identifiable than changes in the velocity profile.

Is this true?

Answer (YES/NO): NO